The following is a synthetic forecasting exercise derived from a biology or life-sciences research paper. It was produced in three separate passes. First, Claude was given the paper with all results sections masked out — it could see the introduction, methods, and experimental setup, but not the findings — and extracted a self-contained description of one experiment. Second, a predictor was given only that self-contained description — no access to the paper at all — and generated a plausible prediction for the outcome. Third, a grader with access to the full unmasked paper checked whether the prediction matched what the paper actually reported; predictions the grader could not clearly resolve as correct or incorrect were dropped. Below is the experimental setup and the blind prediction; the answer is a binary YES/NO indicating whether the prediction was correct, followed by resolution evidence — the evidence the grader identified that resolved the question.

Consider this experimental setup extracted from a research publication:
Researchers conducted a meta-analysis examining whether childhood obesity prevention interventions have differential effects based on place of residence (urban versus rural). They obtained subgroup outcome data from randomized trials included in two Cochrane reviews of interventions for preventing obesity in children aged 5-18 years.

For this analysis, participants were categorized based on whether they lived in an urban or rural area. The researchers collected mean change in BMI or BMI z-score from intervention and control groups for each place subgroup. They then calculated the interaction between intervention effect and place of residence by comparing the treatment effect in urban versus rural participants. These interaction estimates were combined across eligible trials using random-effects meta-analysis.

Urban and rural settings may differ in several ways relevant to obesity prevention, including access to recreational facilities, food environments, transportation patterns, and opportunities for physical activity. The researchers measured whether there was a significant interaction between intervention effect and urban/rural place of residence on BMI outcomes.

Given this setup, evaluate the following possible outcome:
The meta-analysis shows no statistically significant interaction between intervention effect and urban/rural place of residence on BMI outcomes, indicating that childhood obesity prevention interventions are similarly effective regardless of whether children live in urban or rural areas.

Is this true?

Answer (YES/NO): NO